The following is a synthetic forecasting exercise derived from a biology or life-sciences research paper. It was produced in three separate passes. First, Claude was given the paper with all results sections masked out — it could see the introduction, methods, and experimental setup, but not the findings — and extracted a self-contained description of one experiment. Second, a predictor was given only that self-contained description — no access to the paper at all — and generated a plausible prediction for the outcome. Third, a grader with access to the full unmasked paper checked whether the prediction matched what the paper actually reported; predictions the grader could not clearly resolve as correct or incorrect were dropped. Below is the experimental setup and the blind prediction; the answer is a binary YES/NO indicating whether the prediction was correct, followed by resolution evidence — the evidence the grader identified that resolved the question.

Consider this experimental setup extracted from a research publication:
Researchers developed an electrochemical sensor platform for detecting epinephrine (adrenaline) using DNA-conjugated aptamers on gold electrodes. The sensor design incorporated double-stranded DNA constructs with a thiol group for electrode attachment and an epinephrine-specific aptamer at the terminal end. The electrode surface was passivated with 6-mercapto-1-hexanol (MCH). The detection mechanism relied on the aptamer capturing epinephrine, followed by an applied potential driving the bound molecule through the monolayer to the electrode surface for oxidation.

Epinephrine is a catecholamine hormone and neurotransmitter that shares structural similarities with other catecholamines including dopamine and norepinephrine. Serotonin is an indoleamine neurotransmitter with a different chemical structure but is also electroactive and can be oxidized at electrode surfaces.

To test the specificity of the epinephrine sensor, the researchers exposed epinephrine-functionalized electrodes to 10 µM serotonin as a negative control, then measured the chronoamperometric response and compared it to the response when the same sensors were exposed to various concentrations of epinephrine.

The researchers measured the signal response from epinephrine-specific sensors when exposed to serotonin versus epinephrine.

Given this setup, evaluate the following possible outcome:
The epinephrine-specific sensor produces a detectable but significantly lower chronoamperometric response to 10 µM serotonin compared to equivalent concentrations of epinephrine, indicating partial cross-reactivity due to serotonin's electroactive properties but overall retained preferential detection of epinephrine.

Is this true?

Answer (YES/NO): NO